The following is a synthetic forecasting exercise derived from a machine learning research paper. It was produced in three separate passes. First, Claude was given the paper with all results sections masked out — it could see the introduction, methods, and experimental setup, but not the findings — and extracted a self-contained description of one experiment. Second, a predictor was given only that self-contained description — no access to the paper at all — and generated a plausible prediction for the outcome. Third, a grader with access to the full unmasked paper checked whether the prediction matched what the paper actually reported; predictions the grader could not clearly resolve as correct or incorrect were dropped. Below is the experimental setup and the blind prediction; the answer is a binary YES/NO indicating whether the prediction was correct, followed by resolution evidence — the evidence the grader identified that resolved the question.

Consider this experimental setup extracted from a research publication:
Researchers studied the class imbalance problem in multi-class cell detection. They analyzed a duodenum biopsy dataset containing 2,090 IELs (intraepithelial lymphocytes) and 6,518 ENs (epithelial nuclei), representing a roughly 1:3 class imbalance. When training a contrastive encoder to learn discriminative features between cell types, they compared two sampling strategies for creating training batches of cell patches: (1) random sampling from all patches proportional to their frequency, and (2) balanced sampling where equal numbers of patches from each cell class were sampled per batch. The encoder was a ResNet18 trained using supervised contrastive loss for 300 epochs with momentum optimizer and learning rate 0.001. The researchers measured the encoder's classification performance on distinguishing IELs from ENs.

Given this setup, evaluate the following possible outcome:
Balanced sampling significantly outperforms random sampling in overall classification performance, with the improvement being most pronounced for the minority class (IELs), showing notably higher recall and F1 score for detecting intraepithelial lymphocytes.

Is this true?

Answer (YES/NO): NO